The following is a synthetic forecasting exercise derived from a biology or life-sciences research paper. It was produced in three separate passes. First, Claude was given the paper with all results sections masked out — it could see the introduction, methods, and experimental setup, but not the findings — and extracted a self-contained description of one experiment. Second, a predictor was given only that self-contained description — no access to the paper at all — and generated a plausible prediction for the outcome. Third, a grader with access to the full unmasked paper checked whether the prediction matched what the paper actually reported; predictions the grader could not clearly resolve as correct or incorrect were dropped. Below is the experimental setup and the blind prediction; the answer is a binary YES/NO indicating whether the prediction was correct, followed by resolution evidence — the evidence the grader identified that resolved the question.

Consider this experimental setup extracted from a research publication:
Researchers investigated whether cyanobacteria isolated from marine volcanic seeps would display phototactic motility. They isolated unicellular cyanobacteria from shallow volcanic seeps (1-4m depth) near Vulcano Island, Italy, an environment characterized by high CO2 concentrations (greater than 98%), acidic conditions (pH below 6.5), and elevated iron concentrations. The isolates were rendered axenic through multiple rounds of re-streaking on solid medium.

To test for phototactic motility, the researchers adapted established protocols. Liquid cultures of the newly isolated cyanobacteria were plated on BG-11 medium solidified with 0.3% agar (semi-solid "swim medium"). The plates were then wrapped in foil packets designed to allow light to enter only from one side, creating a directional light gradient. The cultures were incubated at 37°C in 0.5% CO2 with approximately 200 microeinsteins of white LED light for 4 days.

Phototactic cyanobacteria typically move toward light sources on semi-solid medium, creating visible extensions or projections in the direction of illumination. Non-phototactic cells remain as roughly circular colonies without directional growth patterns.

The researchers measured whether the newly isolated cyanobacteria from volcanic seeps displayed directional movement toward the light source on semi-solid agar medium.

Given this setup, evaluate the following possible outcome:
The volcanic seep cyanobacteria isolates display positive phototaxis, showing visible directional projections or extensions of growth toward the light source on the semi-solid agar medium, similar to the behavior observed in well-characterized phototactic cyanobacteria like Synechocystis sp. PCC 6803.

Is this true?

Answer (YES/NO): NO